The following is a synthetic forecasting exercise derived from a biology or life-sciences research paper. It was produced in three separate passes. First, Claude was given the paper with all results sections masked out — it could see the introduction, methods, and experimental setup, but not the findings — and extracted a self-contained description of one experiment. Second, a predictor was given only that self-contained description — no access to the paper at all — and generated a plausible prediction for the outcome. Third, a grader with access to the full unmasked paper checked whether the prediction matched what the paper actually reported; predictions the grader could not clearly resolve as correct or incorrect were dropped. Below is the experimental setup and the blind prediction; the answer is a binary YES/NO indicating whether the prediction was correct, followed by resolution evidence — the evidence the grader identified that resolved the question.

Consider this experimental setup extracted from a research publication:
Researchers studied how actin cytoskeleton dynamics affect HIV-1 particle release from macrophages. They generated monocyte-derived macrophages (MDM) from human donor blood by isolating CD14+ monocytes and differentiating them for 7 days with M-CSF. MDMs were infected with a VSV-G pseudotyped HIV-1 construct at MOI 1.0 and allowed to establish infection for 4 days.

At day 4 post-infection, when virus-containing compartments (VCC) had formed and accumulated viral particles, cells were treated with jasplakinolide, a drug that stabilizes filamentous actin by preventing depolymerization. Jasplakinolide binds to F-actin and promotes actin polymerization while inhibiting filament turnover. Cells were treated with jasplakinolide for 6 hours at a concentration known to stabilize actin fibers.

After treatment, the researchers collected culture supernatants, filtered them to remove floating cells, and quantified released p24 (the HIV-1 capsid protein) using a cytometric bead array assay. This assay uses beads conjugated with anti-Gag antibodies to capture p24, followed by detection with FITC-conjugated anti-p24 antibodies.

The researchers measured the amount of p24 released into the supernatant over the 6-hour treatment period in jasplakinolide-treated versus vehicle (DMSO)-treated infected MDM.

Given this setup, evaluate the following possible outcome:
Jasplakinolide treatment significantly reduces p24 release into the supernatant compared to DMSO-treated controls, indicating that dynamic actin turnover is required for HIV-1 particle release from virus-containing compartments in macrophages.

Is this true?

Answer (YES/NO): YES